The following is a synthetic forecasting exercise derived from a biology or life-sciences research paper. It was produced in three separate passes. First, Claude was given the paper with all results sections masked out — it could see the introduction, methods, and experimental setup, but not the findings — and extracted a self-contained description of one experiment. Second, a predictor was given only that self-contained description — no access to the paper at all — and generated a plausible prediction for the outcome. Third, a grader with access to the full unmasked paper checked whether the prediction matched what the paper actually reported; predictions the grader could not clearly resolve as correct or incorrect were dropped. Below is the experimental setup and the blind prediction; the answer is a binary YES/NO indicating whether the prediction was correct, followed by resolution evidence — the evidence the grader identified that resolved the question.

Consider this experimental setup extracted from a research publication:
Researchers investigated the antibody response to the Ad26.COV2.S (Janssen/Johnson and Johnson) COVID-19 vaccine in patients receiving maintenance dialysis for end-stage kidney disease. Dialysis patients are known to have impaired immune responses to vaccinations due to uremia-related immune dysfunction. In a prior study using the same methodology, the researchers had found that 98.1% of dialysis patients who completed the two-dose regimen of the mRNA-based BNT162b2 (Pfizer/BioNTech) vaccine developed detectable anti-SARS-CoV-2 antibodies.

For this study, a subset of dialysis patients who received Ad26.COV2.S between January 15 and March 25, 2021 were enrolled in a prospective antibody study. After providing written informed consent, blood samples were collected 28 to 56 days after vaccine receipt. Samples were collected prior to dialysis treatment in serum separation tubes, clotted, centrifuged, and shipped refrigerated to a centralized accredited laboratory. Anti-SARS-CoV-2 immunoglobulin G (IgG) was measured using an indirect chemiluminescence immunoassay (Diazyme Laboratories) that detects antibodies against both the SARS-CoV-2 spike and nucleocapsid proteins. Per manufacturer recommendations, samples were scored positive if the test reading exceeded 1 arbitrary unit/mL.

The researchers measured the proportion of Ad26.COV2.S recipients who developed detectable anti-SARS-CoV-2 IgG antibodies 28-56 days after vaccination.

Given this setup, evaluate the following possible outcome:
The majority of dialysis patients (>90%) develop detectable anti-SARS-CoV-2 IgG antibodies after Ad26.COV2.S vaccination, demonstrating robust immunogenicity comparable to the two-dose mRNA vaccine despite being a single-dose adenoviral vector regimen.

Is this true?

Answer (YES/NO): NO